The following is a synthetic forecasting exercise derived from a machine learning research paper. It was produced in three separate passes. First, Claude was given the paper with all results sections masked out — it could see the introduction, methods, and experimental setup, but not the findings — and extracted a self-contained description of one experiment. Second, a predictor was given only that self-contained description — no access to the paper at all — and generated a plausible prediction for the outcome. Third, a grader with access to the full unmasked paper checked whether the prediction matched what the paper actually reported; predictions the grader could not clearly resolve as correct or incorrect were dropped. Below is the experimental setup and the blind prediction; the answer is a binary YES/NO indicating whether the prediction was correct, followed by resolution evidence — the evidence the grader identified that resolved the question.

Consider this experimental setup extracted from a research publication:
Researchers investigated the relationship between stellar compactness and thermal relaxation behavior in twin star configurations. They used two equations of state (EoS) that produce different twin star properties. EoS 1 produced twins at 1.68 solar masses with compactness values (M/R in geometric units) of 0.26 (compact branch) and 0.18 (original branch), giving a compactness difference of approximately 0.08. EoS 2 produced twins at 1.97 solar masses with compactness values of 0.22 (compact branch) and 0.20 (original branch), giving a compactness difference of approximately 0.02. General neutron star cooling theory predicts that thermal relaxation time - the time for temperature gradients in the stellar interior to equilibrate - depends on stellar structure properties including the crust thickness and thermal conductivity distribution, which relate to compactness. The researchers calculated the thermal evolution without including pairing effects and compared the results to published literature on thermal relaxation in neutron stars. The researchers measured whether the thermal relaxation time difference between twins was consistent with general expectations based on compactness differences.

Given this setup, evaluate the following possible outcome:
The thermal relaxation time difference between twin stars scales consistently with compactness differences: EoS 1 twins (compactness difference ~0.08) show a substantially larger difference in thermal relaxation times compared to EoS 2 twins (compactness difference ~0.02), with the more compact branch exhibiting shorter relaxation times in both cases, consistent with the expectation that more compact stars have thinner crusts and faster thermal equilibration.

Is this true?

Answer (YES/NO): YES